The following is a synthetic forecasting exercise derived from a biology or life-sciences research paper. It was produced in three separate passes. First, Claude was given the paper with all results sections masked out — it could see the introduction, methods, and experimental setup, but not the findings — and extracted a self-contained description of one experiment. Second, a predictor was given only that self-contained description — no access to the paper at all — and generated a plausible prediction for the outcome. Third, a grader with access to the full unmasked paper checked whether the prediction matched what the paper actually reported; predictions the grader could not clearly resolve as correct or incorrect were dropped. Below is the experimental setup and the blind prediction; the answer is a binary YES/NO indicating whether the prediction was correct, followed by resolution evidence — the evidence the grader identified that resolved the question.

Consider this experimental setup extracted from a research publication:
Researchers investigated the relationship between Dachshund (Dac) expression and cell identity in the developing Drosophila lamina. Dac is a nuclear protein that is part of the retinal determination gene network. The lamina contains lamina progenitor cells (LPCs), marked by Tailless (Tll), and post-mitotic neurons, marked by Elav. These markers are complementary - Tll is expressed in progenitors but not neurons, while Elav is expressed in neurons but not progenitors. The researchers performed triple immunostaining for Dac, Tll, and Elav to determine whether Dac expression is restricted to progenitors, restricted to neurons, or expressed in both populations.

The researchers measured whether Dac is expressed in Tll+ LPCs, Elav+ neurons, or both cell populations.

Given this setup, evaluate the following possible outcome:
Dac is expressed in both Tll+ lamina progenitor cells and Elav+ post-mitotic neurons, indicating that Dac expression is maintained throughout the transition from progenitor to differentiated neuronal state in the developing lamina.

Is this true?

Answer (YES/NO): YES